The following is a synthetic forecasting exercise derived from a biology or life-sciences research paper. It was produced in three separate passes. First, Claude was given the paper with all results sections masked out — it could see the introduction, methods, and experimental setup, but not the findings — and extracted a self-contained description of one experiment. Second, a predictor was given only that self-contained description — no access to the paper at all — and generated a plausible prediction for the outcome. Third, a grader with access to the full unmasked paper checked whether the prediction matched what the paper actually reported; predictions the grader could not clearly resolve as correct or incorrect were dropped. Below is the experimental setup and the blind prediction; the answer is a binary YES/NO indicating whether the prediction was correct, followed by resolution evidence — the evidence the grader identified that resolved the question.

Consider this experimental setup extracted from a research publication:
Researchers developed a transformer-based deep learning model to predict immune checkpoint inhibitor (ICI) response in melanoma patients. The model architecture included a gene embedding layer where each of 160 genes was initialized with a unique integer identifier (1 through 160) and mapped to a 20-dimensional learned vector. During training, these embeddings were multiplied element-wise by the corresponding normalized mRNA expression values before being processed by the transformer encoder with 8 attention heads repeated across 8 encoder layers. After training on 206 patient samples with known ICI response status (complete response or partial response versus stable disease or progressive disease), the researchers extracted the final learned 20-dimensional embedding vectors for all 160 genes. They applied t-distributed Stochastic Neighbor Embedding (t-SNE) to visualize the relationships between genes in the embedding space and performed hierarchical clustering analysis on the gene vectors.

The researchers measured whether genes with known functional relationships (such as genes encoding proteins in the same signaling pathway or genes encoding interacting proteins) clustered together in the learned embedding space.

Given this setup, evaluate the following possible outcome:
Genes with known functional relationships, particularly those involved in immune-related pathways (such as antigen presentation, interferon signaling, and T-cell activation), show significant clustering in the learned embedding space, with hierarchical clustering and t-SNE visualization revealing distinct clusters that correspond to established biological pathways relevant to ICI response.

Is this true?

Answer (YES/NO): NO